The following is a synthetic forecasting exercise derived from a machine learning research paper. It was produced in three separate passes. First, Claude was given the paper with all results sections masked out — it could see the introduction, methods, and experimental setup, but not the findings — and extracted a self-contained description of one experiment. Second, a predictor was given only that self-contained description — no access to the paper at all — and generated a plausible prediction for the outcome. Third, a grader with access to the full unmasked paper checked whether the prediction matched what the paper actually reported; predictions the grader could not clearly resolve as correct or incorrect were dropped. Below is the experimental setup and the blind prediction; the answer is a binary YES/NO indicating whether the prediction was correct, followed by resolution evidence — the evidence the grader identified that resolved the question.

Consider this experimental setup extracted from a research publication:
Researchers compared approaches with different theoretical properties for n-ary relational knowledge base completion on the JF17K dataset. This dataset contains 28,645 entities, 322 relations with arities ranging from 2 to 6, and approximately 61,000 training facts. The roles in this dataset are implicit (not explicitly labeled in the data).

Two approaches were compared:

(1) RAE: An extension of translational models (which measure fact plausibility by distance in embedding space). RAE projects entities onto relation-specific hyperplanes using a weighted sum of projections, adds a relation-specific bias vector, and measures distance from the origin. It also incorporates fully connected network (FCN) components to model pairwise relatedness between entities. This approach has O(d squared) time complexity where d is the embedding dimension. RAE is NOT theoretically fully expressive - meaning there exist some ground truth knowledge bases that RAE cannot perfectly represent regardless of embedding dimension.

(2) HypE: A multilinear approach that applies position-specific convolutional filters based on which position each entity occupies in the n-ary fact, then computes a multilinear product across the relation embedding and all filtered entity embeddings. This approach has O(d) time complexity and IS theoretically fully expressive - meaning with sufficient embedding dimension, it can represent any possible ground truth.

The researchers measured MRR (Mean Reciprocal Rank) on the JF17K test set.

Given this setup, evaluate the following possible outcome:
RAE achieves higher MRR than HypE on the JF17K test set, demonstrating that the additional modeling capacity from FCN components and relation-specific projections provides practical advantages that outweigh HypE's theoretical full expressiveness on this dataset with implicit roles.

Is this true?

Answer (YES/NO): NO